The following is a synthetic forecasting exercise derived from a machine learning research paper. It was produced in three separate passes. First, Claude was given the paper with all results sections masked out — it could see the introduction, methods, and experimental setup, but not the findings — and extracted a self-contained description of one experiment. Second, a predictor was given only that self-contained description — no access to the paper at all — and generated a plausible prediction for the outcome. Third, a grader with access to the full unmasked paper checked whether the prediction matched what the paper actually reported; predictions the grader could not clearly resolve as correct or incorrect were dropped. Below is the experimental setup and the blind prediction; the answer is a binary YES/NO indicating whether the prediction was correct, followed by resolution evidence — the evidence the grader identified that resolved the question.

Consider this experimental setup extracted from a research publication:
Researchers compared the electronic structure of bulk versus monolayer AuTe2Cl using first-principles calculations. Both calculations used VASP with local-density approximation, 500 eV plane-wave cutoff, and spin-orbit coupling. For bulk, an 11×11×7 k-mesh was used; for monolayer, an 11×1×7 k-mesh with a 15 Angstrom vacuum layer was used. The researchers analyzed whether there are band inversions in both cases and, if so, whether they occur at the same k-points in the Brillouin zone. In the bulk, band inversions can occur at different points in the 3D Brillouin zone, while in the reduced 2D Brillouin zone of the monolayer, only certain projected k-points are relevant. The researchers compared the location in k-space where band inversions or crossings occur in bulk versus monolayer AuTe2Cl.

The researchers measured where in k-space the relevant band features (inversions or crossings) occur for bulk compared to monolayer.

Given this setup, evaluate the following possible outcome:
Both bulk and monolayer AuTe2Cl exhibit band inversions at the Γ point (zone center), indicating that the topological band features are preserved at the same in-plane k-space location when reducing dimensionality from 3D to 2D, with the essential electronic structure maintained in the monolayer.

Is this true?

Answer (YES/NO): NO